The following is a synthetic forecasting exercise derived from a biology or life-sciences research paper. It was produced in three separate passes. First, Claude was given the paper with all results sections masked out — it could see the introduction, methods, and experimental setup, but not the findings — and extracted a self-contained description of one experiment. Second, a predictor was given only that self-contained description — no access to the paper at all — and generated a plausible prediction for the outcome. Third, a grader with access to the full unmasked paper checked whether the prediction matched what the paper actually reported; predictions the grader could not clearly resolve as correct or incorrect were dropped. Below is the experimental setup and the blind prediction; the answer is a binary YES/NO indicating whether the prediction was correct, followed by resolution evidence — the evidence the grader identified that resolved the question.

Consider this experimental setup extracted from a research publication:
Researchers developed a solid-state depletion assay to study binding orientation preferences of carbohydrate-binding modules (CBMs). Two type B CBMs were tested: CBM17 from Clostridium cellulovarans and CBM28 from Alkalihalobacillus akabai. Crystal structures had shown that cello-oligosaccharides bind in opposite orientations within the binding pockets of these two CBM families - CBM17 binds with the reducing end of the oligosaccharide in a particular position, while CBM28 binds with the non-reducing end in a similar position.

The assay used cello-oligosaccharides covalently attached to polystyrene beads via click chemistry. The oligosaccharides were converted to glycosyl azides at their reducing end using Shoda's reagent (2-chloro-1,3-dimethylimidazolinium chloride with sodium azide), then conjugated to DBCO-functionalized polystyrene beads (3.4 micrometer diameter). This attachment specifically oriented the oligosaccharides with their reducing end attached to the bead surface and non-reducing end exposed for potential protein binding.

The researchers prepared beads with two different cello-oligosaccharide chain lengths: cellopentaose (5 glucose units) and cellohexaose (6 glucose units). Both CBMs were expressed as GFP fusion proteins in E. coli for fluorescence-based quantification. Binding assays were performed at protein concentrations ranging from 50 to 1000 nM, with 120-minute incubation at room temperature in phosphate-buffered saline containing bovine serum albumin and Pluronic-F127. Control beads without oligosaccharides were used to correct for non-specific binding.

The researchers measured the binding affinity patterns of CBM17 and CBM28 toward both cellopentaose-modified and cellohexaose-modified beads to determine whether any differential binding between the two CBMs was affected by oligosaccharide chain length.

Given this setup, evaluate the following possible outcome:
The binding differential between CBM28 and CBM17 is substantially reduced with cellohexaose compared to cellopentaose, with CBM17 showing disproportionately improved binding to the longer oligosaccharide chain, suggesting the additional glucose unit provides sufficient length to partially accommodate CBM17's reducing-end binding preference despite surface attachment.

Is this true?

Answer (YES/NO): YES